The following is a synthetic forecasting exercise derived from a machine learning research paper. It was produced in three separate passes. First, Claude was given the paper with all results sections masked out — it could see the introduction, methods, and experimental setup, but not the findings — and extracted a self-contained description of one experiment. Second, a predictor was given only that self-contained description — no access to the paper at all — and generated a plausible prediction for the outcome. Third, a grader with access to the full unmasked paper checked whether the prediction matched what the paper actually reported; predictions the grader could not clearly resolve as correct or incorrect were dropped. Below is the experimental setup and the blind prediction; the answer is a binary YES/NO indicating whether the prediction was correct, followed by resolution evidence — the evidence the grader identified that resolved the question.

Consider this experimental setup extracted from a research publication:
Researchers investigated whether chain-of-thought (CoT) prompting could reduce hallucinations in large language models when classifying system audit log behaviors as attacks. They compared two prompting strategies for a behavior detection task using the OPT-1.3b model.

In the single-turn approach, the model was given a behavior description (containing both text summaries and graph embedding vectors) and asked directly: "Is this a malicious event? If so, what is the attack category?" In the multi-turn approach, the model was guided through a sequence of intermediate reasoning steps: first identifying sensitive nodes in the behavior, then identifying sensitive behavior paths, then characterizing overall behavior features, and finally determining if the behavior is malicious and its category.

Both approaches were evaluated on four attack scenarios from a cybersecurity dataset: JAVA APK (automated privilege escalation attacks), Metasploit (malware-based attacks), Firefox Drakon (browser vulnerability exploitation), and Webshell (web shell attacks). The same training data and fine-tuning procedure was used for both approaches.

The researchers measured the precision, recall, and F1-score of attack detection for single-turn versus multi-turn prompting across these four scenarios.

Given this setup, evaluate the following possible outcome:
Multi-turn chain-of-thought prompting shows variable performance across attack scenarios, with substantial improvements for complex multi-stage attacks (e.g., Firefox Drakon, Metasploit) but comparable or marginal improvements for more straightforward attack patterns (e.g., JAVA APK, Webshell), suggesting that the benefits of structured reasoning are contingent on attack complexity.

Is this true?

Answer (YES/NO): NO